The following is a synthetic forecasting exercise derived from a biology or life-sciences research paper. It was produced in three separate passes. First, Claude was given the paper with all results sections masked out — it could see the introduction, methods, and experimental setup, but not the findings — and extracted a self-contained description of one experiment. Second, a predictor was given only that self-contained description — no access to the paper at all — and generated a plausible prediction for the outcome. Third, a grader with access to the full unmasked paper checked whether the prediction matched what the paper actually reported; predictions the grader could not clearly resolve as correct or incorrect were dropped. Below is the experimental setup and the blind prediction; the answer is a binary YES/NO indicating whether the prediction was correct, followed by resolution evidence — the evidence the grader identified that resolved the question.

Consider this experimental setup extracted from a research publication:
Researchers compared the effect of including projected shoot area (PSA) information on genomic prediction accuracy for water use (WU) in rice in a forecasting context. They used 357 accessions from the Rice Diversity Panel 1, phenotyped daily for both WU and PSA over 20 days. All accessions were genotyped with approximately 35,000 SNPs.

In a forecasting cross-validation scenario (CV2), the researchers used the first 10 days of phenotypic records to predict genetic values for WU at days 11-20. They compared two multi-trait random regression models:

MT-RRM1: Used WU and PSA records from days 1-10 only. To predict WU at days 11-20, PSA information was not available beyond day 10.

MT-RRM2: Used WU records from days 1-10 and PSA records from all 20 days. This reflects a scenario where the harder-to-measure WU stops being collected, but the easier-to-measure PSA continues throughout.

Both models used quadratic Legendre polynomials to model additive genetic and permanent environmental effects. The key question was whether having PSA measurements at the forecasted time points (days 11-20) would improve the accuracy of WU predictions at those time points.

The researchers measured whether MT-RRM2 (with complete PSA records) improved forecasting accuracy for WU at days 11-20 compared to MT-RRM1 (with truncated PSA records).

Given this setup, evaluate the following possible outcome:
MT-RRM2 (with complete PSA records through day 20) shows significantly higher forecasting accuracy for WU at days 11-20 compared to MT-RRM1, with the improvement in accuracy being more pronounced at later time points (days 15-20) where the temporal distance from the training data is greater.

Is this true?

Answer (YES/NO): NO